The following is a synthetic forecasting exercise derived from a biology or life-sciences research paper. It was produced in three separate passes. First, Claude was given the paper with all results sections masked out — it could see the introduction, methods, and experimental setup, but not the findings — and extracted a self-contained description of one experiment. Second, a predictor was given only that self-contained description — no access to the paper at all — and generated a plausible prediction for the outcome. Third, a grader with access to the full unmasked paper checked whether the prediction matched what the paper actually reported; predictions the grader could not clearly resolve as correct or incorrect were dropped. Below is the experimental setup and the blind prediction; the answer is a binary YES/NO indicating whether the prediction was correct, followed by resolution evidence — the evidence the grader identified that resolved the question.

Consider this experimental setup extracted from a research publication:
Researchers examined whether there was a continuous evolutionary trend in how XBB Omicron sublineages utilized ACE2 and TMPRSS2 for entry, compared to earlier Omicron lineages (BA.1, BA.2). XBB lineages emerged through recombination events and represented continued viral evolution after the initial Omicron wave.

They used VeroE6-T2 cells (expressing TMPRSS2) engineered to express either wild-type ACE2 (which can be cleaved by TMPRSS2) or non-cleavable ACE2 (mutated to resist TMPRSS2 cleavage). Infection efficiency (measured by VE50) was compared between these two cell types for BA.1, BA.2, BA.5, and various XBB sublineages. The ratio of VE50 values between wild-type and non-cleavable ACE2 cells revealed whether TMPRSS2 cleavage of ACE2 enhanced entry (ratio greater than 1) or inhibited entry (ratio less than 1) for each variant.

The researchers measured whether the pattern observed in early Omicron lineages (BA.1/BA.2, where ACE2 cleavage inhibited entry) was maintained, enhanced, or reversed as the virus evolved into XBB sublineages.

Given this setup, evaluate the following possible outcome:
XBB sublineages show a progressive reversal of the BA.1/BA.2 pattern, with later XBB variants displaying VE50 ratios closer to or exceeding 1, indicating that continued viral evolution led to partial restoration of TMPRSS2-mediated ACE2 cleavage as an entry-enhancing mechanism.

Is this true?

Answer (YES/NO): NO